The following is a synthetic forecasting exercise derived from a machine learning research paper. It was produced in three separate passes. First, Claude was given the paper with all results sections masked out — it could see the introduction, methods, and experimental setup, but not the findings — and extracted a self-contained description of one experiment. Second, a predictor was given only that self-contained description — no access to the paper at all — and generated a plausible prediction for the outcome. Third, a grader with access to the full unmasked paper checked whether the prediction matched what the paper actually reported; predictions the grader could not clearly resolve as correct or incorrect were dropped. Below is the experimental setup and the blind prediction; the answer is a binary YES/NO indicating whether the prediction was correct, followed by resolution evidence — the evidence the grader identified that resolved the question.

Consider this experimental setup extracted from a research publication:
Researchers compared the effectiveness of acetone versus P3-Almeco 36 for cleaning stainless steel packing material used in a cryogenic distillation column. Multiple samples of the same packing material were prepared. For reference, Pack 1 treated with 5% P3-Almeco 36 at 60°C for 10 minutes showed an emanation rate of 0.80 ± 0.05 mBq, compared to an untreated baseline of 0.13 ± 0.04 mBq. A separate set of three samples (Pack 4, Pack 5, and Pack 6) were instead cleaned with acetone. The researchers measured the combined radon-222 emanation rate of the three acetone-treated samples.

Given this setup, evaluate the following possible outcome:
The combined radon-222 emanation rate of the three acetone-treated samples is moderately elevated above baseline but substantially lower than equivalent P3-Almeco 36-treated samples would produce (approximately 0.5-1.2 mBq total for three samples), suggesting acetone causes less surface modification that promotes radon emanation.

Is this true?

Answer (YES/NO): NO